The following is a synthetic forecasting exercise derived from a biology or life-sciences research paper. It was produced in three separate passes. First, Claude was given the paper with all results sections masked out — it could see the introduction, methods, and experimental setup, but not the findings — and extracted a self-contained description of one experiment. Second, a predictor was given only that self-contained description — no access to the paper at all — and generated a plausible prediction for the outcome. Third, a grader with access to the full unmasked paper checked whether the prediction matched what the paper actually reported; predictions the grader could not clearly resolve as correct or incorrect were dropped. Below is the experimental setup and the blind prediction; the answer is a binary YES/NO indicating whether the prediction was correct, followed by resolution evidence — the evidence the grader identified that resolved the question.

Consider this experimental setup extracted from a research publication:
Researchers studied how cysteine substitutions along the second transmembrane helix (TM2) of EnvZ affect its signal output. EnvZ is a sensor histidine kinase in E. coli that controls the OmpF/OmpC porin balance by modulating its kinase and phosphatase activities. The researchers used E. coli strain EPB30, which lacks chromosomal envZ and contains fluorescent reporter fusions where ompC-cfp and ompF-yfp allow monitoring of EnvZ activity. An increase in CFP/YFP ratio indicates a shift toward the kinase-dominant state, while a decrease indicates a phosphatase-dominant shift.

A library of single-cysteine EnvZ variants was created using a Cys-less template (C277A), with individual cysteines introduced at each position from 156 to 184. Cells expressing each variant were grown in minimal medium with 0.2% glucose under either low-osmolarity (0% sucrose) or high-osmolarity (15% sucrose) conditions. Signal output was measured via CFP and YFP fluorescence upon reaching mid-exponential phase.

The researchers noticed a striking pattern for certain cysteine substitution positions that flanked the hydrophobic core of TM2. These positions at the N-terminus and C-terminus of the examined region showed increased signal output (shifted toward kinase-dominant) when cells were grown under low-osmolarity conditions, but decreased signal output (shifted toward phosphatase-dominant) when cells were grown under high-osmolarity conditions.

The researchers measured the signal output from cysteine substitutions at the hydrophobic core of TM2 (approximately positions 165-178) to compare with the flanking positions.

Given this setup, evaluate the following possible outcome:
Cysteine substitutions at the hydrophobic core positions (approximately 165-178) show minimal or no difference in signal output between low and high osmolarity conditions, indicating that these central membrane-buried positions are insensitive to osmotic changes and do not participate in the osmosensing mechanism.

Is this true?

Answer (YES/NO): YES